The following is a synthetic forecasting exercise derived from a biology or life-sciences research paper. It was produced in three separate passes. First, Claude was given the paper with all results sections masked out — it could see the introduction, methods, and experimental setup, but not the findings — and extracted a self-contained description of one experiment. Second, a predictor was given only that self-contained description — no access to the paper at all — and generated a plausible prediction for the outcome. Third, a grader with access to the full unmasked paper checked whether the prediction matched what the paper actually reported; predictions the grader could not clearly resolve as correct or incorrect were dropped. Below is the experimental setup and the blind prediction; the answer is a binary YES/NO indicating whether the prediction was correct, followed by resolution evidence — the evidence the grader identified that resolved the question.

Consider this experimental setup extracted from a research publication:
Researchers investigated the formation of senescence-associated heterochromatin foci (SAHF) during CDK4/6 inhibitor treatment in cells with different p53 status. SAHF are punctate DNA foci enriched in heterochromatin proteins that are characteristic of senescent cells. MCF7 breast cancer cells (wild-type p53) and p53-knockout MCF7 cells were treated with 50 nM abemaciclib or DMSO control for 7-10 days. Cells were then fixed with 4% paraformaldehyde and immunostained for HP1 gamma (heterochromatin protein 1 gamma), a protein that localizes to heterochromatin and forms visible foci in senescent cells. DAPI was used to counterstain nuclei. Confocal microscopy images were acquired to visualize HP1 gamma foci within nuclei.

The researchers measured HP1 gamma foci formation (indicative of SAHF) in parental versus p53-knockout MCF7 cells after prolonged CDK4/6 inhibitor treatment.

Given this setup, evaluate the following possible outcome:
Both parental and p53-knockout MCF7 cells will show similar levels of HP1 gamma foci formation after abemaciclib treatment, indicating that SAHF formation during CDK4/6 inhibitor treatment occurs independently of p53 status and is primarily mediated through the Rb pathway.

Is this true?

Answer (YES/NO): NO